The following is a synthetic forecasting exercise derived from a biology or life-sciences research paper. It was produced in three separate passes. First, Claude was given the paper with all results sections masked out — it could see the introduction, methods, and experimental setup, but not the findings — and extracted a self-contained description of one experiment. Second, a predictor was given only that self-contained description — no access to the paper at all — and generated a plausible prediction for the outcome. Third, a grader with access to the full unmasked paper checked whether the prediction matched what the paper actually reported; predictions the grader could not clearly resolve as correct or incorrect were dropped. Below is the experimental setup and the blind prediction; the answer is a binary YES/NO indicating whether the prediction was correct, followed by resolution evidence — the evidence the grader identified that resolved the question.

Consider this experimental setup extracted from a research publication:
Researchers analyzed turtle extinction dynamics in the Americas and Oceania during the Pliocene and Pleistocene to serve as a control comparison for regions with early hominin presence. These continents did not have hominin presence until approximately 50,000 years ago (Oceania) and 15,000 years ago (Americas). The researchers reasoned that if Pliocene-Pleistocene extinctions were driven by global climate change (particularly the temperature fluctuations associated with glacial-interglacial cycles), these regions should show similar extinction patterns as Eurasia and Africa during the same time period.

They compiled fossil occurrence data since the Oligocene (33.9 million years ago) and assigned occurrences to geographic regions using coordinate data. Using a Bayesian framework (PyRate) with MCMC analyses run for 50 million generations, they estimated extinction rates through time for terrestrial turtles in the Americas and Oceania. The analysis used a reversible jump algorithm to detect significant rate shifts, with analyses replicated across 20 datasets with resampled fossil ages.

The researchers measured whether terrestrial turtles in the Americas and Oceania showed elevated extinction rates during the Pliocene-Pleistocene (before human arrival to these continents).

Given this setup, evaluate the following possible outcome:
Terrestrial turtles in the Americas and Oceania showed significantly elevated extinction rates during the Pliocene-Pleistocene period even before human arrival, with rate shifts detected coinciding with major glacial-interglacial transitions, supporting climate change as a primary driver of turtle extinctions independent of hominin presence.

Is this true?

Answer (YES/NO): NO